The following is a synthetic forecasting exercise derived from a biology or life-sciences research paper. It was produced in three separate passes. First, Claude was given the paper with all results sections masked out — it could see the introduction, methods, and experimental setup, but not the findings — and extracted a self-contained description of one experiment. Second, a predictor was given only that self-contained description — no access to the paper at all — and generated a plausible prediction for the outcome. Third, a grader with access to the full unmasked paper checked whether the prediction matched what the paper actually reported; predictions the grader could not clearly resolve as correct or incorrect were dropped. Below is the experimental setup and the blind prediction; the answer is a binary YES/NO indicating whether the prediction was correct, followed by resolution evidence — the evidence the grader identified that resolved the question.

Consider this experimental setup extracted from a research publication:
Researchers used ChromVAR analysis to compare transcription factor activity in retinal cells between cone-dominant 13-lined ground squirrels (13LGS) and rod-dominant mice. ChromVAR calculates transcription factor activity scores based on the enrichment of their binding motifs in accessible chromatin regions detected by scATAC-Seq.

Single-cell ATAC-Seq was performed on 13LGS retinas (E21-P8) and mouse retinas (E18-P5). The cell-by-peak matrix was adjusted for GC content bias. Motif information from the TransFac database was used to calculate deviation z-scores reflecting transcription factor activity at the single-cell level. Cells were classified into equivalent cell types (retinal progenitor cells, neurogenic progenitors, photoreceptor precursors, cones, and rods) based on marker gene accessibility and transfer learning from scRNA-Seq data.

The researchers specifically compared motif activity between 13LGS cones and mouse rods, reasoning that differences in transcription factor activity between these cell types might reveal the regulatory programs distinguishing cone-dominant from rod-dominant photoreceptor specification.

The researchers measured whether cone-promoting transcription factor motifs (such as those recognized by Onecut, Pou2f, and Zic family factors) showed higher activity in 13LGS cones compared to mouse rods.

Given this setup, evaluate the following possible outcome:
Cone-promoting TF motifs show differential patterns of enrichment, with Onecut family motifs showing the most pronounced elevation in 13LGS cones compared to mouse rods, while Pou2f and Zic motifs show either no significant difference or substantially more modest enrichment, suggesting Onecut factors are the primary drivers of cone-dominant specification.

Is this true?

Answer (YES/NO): NO